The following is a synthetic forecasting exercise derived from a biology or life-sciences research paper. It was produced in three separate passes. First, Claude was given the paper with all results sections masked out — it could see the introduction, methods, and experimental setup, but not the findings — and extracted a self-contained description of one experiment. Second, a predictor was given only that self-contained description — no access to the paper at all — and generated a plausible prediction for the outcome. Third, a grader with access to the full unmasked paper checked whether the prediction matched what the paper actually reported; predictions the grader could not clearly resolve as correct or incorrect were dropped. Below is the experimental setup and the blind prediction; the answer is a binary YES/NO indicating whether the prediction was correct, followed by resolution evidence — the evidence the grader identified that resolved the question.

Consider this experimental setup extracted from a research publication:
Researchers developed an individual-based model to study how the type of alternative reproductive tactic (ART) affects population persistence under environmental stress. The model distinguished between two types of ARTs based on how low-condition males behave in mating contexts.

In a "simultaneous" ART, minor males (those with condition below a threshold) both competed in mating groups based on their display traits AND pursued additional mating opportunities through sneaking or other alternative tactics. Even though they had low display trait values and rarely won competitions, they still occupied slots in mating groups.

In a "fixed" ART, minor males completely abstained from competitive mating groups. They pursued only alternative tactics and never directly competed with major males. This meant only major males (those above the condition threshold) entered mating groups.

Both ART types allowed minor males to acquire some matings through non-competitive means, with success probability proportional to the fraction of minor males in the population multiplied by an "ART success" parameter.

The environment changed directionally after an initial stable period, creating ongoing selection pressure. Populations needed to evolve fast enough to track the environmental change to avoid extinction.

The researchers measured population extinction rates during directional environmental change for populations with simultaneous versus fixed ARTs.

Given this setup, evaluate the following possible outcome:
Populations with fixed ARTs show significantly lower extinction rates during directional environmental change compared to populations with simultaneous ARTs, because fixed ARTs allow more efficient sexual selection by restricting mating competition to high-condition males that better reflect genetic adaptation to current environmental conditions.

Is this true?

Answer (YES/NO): YES